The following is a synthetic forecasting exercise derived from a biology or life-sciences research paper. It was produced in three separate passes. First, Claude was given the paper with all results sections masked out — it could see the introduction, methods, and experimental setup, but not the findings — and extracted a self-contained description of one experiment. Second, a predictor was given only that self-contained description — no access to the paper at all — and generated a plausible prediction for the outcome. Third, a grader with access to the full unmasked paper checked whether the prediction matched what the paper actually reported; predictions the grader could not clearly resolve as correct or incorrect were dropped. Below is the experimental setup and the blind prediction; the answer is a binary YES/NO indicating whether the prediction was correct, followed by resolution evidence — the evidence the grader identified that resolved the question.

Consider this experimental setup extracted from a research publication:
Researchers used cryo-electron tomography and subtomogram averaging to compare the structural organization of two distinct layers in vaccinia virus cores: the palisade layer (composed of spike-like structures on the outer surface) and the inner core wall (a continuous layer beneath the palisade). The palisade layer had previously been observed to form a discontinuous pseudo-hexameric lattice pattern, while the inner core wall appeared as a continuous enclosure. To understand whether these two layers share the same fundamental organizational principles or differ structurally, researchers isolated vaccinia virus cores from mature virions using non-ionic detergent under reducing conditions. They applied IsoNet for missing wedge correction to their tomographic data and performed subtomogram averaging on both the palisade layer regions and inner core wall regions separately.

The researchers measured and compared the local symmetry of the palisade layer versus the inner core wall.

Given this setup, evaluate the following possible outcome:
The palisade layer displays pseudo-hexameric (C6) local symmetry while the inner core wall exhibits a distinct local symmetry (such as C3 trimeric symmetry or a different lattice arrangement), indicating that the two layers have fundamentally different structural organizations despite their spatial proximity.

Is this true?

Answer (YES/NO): YES